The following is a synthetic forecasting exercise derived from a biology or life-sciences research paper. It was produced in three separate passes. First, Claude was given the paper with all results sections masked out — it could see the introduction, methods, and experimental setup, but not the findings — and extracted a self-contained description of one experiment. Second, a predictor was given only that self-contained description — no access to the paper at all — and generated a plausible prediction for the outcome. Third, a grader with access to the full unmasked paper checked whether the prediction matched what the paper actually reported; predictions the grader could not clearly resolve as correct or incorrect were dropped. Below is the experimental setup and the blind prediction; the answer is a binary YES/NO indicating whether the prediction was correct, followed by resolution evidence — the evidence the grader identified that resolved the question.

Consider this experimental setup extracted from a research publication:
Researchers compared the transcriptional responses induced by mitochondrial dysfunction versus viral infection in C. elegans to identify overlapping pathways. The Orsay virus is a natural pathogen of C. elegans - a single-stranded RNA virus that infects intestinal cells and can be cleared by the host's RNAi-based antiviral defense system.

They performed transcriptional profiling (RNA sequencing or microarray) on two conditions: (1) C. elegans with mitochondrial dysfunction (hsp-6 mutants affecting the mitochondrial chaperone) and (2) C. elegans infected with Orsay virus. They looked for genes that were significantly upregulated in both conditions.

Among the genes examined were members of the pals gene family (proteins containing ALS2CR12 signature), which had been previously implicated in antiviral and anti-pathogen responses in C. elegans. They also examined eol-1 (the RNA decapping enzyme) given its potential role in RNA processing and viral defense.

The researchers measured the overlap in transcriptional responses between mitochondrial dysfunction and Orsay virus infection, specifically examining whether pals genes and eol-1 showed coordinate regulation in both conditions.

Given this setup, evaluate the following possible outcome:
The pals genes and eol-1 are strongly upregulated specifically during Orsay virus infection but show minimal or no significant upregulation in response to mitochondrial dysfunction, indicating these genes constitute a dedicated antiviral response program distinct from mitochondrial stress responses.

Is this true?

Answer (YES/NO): NO